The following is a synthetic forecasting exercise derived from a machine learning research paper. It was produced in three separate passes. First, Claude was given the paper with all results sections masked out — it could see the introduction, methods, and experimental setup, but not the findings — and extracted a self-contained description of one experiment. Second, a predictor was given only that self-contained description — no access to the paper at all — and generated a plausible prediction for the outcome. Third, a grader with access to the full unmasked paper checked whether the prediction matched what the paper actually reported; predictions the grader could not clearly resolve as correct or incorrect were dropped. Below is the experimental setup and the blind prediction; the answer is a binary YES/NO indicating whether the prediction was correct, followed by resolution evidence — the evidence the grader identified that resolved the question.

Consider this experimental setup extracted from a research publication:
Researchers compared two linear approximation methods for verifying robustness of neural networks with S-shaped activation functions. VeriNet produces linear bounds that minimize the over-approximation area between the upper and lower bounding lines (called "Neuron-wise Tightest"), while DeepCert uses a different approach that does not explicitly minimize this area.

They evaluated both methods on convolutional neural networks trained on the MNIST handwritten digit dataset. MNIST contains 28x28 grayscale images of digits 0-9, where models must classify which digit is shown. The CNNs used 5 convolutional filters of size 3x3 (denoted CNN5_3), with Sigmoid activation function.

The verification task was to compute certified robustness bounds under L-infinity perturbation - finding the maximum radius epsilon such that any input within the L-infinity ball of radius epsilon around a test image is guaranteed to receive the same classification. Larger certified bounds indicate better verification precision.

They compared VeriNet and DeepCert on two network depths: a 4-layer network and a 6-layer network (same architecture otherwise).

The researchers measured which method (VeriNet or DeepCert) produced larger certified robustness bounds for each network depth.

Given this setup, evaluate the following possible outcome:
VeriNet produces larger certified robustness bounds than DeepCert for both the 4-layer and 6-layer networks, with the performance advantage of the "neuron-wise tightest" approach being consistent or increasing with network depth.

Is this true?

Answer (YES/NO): NO